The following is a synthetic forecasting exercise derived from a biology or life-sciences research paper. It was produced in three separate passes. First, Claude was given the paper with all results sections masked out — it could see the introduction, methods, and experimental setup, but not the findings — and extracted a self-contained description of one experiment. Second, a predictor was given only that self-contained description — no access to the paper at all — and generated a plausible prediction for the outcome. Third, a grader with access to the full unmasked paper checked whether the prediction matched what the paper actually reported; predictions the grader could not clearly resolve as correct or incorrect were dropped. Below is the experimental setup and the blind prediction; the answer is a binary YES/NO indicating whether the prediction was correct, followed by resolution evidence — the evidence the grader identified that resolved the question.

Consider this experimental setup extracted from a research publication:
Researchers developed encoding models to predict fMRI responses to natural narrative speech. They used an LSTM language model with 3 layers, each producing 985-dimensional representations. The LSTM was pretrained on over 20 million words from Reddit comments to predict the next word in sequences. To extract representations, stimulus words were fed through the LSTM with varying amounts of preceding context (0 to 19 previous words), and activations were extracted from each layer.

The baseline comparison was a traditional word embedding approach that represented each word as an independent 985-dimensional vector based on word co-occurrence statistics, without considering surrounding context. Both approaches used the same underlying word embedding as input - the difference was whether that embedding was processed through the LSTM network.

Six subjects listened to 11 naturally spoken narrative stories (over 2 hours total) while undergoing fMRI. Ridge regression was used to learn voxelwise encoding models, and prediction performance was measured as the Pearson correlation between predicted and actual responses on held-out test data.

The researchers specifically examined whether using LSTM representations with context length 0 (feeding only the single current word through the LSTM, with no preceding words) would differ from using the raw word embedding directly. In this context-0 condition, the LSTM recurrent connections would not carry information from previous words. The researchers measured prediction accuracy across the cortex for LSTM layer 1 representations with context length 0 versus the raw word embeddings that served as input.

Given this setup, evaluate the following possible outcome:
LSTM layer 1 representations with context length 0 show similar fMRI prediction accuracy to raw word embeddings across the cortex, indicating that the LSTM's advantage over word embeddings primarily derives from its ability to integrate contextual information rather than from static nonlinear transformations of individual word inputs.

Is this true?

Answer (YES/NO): NO